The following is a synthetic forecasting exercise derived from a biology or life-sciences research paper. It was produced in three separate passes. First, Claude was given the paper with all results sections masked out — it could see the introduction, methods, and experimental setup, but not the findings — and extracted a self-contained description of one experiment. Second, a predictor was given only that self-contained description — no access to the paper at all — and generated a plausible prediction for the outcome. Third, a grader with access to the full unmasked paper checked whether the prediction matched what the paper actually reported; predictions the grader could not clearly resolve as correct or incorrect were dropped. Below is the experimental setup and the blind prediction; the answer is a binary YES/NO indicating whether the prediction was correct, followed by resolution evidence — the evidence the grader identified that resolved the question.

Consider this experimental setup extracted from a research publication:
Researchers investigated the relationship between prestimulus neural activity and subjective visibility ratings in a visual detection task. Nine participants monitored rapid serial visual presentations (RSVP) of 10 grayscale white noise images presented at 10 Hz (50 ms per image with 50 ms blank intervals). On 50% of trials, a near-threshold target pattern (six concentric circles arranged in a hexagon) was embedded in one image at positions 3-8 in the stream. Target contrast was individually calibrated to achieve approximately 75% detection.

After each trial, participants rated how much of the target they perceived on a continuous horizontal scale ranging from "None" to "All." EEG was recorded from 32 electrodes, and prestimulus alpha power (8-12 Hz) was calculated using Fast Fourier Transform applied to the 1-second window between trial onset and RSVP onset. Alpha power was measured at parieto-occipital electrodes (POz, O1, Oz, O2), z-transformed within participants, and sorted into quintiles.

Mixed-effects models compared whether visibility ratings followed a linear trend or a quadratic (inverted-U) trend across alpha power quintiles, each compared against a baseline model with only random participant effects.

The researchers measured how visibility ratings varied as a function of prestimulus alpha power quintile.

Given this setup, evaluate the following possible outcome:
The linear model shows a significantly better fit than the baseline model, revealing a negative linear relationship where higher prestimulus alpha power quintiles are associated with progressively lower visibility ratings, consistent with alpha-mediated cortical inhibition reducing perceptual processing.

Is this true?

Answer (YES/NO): NO